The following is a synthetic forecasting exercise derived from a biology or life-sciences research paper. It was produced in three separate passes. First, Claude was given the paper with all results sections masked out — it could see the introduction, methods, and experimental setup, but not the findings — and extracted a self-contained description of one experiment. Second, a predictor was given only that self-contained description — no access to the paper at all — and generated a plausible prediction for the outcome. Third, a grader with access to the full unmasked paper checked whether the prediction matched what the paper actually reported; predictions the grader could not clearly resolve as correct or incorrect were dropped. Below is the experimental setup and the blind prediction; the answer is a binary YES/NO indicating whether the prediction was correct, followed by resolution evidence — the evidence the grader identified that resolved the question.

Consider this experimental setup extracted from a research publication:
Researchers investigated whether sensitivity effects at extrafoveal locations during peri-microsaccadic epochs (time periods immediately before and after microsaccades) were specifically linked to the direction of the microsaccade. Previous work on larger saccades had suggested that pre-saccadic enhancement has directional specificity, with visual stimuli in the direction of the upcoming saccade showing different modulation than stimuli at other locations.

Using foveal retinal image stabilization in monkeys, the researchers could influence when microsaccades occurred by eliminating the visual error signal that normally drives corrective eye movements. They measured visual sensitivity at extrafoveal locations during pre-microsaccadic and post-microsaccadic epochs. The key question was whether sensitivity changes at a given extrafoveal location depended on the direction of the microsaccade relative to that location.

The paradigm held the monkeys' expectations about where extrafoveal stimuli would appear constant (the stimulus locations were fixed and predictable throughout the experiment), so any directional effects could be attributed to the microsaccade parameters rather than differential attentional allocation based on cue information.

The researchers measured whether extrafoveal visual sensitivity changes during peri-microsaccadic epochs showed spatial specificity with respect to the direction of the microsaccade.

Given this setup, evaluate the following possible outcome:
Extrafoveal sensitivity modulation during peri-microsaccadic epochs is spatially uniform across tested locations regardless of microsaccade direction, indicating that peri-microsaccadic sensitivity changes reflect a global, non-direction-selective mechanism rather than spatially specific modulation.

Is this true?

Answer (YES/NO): NO